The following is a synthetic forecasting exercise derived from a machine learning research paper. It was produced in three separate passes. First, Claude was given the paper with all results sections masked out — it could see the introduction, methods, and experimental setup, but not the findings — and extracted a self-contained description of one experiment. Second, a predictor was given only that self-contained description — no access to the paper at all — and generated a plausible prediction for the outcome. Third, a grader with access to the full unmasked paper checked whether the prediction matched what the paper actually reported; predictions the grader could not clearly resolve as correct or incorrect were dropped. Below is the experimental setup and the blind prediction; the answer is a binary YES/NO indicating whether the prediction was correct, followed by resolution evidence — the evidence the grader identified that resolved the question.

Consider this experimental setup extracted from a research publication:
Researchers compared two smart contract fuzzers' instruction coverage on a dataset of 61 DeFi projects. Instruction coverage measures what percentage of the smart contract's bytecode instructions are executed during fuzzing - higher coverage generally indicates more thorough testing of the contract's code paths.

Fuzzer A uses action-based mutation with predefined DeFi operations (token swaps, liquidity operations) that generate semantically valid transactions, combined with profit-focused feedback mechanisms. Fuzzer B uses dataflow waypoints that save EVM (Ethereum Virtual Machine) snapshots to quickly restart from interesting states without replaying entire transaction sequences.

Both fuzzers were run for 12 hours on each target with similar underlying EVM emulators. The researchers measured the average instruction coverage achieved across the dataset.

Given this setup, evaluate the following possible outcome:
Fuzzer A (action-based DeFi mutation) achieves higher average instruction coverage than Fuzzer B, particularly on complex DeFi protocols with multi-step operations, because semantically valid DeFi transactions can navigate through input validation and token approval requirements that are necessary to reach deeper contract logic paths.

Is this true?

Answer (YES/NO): YES